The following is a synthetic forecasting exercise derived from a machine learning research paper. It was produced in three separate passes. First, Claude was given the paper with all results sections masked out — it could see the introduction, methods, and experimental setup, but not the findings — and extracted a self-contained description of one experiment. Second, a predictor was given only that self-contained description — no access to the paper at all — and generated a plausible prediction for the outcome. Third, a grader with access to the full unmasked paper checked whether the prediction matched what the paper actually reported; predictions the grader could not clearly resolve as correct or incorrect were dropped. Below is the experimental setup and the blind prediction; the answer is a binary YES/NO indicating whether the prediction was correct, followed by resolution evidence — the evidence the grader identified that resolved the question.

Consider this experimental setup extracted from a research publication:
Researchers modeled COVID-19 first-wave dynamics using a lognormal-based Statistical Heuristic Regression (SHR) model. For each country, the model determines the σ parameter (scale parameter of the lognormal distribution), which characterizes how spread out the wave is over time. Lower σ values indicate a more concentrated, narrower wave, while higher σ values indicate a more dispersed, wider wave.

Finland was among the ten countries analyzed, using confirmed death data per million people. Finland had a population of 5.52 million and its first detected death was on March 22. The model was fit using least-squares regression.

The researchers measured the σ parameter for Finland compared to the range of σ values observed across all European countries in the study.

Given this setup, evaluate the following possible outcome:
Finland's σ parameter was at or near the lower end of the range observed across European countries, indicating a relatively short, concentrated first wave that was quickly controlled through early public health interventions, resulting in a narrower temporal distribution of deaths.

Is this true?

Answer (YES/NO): NO